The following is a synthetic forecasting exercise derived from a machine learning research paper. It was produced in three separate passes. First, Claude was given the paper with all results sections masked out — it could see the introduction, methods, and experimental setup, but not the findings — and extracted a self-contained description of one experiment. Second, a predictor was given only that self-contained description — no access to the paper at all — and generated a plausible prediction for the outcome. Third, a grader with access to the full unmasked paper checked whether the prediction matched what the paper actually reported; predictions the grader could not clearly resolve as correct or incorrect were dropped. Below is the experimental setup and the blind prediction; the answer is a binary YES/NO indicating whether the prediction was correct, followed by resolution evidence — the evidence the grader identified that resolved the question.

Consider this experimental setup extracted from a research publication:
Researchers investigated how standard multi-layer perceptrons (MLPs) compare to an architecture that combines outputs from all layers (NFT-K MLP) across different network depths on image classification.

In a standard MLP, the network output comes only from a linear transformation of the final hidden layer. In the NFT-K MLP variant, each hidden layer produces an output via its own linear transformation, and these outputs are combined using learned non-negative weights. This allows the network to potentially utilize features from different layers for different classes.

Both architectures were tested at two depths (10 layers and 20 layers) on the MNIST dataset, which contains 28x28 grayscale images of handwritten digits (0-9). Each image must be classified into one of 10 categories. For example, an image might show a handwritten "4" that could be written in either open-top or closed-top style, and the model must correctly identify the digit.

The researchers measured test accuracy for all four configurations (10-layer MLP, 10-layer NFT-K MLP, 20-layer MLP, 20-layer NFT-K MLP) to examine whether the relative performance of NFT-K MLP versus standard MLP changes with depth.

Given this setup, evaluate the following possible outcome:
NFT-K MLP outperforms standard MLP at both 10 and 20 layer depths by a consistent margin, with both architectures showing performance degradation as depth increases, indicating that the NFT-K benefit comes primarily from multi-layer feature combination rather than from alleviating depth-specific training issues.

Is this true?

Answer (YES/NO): NO